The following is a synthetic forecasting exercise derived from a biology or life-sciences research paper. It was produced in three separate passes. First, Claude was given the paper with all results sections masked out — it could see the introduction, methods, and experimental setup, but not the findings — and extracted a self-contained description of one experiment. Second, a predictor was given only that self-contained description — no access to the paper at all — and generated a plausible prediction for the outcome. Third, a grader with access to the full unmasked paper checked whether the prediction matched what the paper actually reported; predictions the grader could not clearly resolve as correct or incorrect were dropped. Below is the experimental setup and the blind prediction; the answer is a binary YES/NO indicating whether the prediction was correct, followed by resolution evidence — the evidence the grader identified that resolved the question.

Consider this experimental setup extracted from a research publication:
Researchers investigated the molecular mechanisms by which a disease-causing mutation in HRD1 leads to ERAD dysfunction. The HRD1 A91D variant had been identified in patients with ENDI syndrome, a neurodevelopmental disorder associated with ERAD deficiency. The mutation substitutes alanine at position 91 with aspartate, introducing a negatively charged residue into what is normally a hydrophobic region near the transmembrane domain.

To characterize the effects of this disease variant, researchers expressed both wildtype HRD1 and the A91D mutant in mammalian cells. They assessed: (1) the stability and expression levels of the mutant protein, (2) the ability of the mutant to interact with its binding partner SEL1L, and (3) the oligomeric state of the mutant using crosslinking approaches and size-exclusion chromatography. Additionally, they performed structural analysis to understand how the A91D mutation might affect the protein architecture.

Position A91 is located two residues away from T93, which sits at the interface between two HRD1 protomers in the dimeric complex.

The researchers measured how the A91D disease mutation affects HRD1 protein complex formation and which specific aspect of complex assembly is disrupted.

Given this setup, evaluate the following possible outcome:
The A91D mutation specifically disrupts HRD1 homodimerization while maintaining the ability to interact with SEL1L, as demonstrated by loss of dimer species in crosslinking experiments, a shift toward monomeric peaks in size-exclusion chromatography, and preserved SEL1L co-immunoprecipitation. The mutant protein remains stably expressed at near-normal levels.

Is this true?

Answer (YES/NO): NO